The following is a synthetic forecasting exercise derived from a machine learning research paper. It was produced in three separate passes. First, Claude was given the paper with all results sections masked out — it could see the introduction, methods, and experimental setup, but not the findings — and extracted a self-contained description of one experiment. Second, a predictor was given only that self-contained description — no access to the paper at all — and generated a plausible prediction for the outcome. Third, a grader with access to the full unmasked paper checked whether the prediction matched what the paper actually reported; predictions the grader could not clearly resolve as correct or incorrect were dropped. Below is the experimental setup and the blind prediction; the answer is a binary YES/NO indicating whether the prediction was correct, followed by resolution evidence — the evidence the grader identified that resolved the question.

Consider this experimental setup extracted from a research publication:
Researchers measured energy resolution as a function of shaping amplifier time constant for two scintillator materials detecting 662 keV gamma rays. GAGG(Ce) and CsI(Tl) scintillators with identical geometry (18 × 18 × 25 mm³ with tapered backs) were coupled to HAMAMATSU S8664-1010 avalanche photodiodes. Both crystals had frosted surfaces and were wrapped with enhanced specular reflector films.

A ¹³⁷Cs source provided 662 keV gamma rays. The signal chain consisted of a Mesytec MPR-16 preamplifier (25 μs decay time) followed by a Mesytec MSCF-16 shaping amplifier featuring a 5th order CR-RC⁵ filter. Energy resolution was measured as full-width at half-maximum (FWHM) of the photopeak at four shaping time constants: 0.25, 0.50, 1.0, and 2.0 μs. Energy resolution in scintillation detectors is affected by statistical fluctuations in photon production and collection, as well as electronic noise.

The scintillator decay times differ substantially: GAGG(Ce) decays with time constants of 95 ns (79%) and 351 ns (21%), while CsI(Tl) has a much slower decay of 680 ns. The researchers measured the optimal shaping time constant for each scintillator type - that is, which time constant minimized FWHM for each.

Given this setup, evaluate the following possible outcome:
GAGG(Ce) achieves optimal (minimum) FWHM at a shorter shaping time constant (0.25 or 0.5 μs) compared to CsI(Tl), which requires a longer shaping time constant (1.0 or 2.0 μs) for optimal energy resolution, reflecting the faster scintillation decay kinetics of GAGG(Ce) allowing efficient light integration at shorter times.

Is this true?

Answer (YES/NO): NO